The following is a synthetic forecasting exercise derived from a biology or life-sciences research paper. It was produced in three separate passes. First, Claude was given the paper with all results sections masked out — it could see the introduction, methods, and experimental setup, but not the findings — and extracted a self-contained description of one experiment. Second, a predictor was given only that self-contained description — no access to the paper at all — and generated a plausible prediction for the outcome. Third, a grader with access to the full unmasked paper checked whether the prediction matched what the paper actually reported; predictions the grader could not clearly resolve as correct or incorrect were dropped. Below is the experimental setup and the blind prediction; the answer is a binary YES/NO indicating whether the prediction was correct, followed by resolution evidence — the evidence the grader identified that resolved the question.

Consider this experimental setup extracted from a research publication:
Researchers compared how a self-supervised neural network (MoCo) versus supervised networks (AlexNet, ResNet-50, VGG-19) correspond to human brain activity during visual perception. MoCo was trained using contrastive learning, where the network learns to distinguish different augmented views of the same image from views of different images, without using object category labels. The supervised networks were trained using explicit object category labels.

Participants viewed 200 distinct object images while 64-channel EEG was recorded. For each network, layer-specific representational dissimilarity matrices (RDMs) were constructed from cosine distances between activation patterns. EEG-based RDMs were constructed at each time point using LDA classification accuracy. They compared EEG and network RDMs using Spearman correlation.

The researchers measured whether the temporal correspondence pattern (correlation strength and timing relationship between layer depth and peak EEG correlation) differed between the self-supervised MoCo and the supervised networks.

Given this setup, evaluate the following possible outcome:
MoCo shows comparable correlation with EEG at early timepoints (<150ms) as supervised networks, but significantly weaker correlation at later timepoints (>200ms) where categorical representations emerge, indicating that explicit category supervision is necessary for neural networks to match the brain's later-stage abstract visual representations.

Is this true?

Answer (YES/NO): NO